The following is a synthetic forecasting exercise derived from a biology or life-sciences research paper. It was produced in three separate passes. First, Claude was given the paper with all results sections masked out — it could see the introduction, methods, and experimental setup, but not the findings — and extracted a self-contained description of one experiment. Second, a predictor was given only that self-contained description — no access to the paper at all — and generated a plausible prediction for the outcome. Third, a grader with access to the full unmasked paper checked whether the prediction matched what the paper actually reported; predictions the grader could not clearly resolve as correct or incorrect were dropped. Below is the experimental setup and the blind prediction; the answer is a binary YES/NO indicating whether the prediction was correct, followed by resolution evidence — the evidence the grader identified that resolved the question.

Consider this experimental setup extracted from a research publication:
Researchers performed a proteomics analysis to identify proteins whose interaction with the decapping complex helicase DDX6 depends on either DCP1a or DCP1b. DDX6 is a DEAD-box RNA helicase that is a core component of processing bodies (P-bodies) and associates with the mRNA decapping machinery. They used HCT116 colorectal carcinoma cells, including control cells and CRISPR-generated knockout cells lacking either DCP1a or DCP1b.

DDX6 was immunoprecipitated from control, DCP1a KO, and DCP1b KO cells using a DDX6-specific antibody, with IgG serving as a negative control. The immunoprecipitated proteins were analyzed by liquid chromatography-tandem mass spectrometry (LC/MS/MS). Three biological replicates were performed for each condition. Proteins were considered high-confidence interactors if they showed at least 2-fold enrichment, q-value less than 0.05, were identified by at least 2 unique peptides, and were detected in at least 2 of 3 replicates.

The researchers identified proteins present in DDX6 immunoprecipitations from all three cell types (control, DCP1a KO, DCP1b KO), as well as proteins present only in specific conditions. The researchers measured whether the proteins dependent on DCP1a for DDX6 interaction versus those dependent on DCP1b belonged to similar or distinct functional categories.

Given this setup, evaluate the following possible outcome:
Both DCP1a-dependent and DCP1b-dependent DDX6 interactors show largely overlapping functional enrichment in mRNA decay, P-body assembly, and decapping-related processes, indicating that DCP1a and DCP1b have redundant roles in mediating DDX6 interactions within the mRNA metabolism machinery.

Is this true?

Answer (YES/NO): NO